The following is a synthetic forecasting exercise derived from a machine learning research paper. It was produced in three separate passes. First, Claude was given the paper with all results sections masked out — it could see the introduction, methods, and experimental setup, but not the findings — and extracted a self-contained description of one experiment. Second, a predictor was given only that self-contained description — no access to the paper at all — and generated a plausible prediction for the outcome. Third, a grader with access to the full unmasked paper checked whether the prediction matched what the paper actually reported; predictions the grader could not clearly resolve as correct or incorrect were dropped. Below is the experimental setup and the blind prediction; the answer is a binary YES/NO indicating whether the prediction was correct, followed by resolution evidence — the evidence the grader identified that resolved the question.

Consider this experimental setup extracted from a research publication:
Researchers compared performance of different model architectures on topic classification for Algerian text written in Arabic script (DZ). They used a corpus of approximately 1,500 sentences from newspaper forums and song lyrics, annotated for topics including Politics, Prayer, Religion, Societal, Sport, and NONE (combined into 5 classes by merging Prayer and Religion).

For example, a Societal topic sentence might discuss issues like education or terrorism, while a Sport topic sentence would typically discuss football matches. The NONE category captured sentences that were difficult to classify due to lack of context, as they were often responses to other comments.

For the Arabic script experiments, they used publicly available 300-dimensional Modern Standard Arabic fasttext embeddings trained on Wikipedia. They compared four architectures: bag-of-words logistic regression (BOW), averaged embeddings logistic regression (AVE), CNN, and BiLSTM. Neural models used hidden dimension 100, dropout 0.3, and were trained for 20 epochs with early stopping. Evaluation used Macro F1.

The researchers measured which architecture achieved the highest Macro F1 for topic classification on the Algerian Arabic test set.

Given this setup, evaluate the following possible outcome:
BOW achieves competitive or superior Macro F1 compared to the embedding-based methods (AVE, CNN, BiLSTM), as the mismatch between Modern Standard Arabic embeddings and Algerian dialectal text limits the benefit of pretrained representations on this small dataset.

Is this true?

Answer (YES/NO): NO